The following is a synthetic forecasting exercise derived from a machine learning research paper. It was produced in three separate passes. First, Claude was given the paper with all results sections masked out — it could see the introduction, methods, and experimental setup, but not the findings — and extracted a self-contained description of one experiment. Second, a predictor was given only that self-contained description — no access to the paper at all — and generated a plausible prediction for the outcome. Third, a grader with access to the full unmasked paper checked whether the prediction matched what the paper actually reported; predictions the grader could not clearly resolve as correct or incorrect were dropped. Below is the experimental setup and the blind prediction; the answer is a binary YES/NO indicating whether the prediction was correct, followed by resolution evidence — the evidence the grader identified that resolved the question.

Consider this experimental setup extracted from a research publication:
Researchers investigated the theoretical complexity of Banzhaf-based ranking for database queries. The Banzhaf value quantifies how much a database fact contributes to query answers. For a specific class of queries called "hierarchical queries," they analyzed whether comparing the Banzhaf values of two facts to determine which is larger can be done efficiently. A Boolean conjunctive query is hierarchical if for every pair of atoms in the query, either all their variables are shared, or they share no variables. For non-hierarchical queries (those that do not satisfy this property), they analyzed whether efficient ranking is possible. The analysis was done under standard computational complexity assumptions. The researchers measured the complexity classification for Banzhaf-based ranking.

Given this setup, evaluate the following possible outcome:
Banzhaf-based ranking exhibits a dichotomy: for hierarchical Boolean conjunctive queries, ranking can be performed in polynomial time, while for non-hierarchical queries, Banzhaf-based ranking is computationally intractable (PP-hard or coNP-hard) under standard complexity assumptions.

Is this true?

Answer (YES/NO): NO